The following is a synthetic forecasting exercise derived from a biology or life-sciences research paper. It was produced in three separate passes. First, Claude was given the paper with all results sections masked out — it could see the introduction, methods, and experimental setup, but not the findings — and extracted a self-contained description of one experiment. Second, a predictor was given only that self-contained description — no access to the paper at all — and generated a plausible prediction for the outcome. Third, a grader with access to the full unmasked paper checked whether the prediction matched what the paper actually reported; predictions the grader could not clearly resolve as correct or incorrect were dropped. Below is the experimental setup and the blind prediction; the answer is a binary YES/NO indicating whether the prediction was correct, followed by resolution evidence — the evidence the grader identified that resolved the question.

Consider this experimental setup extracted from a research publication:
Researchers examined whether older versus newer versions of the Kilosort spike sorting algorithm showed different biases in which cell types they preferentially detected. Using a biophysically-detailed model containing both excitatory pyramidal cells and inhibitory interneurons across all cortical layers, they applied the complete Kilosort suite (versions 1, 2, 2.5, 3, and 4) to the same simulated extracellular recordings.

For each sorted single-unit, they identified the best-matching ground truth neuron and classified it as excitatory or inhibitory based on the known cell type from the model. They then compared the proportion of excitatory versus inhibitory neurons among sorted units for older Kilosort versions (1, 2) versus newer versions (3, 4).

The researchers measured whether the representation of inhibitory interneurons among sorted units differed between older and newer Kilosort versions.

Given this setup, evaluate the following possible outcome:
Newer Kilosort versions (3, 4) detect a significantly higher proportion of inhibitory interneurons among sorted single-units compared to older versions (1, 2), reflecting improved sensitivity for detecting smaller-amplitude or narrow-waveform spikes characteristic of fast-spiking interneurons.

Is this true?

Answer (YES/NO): NO